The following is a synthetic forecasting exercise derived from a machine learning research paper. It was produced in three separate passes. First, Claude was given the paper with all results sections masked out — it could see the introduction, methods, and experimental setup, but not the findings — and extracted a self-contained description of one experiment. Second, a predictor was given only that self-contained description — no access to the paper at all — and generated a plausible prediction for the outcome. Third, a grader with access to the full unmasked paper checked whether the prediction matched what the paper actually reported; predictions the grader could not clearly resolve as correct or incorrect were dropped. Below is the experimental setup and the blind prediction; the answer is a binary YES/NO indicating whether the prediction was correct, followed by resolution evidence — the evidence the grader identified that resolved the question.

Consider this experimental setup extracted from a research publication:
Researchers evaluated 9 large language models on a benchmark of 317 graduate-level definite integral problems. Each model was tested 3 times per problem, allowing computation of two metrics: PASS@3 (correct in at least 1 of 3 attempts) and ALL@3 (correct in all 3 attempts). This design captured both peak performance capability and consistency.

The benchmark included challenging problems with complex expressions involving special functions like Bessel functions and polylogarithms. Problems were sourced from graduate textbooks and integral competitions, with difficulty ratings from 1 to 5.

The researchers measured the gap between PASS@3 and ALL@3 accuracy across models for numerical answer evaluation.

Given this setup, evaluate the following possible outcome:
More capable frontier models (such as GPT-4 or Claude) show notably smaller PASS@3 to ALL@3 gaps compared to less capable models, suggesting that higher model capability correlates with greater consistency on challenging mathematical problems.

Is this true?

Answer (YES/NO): NO